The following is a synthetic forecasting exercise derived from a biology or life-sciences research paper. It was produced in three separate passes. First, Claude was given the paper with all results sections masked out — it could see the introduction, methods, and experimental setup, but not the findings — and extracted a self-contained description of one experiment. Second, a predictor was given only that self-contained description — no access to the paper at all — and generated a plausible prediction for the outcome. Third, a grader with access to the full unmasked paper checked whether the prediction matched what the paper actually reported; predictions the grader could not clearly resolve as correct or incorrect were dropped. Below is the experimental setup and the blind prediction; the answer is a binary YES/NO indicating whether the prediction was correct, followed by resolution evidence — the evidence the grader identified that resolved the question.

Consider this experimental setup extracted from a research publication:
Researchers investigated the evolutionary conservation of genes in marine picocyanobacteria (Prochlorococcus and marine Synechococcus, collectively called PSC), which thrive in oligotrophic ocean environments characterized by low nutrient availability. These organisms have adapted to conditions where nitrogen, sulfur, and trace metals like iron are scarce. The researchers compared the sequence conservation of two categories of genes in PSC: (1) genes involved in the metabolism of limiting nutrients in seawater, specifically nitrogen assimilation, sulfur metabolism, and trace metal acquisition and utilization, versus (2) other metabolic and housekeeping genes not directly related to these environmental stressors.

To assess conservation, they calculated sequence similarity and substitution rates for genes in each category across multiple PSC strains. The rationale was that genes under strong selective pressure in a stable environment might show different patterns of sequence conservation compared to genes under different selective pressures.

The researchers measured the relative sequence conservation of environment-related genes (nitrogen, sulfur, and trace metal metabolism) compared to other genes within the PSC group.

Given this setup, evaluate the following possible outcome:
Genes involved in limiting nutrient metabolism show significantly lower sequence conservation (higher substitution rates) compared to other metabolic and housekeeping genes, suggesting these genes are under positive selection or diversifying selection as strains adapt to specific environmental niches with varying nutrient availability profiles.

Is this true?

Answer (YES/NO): NO